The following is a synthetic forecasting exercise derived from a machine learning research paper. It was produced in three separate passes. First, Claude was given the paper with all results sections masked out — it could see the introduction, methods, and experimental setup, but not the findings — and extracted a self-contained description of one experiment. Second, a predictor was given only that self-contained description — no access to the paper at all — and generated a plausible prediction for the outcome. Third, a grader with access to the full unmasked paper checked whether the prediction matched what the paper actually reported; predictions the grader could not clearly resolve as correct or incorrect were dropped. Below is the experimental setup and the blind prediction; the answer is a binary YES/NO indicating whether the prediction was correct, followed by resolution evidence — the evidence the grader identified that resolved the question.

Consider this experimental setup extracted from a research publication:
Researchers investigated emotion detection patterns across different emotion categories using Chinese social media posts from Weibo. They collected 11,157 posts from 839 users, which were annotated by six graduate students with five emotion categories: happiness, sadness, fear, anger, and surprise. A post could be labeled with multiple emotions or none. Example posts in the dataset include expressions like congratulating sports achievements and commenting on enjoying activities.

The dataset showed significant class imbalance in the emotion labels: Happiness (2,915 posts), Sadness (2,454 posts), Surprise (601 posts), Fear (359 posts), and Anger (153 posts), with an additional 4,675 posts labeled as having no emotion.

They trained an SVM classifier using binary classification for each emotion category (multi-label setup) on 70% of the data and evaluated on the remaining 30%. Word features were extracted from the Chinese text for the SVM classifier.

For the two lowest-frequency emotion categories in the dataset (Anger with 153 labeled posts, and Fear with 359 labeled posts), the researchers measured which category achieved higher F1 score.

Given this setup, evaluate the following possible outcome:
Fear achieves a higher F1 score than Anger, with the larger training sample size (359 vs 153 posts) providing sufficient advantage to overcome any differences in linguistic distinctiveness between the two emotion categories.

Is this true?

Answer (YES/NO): NO